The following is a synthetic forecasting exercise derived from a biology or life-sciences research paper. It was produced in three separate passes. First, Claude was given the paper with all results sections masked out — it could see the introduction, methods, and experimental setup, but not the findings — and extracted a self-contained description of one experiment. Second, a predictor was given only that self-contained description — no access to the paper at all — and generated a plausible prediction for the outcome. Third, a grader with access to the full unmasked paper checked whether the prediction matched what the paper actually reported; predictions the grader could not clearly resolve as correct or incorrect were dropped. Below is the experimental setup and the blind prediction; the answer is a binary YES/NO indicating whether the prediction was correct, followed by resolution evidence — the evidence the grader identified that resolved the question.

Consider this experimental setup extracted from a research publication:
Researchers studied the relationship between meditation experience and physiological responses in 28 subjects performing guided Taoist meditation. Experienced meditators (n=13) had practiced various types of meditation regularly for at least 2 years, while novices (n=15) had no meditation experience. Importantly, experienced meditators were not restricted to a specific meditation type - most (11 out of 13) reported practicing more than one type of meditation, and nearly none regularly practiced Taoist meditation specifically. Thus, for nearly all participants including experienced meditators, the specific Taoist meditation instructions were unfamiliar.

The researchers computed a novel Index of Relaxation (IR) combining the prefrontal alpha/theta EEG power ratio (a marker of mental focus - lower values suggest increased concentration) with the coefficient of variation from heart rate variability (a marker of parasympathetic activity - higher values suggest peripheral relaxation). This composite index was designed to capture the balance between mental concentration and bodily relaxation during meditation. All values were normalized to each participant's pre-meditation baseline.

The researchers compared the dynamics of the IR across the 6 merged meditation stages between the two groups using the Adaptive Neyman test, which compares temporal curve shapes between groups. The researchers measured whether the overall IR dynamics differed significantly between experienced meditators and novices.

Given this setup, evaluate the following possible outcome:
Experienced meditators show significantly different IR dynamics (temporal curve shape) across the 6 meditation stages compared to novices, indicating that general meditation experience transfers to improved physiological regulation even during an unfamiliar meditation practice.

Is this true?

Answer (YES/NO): YES